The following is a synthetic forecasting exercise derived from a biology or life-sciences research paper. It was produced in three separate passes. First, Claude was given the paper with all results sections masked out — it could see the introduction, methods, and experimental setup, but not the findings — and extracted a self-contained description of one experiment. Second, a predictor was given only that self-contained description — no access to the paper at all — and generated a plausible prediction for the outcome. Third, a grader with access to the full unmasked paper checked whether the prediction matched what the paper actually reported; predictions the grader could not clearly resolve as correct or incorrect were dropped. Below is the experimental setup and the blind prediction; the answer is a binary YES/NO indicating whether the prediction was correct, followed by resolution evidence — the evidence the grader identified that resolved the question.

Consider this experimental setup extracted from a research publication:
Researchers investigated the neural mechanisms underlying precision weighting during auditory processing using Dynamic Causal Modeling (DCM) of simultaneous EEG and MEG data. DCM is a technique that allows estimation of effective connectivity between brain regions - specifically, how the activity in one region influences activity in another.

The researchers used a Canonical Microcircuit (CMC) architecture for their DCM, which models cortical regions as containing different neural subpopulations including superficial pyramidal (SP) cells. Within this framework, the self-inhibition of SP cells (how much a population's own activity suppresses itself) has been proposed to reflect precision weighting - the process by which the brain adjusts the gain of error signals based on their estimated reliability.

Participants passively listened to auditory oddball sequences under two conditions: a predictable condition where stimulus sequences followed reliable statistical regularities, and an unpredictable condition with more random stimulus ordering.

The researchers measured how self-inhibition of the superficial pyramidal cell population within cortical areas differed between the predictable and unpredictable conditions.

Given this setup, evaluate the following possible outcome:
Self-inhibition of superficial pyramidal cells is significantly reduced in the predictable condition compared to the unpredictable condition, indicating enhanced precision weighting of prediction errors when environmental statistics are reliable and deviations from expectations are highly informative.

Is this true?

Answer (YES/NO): YES